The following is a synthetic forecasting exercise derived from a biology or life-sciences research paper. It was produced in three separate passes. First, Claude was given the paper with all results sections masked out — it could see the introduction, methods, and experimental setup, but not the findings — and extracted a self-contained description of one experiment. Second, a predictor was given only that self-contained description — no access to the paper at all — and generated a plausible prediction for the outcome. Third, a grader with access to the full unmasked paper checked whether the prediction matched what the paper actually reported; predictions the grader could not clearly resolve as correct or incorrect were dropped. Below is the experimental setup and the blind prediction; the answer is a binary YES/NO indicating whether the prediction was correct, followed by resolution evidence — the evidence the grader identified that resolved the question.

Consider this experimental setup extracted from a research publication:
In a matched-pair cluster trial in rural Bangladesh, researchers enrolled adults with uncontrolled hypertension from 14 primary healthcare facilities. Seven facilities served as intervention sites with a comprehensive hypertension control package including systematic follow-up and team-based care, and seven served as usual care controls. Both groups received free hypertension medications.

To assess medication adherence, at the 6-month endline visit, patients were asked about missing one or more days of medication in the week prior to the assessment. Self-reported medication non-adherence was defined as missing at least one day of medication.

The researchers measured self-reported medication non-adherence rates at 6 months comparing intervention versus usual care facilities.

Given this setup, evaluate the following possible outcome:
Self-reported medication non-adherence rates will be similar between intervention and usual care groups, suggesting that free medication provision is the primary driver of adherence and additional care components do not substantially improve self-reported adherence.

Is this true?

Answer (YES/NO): NO